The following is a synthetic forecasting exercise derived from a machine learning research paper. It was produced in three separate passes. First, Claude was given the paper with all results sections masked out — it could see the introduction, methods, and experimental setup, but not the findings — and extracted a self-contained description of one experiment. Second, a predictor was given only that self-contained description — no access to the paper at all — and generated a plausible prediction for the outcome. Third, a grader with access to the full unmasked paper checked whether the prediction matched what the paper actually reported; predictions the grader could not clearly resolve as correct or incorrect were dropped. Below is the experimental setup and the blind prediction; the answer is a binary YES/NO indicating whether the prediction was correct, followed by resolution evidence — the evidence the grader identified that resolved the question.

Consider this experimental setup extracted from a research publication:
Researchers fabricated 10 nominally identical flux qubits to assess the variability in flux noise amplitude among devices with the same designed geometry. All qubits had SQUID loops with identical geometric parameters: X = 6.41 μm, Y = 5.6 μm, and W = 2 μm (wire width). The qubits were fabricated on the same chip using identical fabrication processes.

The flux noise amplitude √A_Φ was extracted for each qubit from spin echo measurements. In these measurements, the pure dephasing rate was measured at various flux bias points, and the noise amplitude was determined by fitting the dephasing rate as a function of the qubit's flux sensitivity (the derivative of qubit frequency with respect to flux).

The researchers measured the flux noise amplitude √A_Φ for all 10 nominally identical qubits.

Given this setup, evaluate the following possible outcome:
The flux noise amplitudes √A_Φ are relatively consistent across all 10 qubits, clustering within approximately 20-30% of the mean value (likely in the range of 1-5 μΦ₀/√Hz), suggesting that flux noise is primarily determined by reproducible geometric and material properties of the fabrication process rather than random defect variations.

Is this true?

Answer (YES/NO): YES